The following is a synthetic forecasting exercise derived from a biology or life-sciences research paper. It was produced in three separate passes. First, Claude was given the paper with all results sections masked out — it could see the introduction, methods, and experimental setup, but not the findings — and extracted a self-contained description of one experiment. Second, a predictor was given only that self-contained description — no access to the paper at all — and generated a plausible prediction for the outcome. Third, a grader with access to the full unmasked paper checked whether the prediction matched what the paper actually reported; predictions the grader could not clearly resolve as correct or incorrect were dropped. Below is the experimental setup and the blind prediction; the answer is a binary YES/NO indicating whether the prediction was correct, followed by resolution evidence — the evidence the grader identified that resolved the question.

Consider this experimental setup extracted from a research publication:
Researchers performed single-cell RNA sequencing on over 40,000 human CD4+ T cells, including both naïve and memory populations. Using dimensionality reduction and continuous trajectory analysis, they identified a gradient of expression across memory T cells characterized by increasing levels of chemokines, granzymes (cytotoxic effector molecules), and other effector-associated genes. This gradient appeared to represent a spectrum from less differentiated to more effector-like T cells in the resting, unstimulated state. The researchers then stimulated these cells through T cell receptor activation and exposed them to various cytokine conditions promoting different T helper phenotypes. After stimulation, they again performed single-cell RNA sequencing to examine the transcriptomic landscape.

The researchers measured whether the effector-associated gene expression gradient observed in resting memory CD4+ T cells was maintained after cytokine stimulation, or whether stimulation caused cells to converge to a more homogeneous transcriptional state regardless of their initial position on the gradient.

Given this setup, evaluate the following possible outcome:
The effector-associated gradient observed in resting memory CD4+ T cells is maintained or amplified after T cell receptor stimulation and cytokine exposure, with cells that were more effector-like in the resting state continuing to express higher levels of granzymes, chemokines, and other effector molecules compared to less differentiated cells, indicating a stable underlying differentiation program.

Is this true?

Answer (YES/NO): YES